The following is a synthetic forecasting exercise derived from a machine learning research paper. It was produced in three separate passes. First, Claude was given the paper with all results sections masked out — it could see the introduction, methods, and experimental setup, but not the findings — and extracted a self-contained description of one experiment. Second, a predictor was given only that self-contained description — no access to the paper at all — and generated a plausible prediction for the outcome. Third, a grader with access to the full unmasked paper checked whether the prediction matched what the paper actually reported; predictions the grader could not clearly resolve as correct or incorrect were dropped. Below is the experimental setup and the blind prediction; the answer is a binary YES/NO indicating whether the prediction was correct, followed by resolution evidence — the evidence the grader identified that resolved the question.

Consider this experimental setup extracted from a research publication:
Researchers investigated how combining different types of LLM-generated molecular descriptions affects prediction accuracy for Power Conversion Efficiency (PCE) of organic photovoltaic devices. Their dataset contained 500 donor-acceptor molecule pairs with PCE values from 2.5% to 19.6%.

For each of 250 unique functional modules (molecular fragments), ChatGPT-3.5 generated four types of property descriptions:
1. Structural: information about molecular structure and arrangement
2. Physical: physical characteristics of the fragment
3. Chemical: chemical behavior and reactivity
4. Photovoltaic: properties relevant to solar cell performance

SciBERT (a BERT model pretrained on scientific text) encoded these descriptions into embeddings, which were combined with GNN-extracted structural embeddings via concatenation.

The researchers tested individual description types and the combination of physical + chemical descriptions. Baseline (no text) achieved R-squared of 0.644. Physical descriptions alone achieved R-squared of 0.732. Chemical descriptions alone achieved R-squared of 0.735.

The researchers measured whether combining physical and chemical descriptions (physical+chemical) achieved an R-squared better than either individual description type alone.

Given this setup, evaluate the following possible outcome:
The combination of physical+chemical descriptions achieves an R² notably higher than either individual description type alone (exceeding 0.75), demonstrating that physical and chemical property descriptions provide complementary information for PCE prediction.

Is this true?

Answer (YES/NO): NO